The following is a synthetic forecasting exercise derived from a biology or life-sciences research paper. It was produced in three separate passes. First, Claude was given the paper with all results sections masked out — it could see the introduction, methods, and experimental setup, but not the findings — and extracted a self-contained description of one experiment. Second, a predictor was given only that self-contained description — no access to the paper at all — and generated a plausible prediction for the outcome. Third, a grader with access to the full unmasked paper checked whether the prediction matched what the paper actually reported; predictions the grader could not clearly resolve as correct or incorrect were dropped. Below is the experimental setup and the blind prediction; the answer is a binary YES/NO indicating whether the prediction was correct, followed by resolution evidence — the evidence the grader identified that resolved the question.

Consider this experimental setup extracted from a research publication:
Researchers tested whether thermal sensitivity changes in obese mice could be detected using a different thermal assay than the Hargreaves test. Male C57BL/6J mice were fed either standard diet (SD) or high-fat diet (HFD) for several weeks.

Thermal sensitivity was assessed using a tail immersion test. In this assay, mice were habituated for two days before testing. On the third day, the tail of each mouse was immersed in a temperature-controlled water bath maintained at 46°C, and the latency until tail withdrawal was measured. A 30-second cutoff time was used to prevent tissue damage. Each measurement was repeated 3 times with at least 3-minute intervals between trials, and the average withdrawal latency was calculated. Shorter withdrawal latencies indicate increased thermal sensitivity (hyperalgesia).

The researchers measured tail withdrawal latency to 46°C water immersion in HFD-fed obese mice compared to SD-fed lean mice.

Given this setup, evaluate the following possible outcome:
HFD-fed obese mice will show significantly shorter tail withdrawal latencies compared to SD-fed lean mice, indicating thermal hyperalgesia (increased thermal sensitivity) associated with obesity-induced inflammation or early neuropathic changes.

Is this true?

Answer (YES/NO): YES